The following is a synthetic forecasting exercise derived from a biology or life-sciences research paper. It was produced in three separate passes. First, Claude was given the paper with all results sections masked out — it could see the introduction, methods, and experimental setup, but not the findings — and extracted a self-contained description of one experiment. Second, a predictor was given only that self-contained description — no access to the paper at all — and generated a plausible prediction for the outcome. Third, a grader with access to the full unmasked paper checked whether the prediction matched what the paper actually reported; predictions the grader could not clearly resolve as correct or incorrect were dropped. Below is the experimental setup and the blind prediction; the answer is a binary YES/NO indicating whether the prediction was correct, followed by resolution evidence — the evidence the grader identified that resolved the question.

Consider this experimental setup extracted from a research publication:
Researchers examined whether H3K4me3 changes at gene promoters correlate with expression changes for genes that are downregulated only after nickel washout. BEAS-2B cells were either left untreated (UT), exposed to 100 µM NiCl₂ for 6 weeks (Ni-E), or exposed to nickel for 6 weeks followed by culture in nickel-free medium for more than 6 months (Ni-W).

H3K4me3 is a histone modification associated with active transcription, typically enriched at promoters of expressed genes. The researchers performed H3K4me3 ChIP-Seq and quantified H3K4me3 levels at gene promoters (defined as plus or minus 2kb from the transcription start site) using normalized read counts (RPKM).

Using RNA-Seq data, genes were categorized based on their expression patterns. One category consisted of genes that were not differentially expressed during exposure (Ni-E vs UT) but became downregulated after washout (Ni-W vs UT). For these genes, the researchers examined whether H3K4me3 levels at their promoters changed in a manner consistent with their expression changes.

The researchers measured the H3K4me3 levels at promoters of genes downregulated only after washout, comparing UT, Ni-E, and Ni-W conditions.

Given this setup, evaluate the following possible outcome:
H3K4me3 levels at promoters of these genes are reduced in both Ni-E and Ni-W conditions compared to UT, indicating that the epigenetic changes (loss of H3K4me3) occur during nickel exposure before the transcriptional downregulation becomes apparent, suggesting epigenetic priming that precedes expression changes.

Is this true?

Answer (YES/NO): NO